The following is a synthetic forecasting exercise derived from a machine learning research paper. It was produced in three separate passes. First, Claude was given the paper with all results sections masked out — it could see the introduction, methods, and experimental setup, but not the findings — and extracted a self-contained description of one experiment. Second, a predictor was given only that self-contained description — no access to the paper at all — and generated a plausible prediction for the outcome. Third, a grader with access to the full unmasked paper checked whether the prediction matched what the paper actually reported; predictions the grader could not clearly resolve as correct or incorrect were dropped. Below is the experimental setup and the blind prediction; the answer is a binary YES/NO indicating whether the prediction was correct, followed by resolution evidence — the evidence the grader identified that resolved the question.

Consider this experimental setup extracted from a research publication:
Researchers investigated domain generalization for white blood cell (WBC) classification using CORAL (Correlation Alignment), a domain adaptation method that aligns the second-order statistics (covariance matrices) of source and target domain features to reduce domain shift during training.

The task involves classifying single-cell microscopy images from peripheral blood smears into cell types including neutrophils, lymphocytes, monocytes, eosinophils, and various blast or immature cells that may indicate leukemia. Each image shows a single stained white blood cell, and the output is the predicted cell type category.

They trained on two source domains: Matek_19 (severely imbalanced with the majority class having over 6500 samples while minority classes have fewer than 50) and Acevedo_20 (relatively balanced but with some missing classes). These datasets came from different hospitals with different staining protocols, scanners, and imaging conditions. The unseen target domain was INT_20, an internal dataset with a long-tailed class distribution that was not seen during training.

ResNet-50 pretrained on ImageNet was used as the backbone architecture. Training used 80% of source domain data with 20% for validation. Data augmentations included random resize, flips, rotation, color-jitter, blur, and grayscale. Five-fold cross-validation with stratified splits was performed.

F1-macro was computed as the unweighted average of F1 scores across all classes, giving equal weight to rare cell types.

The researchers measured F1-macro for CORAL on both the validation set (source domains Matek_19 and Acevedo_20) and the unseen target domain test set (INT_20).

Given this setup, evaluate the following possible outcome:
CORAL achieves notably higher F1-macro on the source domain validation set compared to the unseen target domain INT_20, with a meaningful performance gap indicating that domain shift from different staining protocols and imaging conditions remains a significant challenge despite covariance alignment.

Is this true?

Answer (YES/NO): YES